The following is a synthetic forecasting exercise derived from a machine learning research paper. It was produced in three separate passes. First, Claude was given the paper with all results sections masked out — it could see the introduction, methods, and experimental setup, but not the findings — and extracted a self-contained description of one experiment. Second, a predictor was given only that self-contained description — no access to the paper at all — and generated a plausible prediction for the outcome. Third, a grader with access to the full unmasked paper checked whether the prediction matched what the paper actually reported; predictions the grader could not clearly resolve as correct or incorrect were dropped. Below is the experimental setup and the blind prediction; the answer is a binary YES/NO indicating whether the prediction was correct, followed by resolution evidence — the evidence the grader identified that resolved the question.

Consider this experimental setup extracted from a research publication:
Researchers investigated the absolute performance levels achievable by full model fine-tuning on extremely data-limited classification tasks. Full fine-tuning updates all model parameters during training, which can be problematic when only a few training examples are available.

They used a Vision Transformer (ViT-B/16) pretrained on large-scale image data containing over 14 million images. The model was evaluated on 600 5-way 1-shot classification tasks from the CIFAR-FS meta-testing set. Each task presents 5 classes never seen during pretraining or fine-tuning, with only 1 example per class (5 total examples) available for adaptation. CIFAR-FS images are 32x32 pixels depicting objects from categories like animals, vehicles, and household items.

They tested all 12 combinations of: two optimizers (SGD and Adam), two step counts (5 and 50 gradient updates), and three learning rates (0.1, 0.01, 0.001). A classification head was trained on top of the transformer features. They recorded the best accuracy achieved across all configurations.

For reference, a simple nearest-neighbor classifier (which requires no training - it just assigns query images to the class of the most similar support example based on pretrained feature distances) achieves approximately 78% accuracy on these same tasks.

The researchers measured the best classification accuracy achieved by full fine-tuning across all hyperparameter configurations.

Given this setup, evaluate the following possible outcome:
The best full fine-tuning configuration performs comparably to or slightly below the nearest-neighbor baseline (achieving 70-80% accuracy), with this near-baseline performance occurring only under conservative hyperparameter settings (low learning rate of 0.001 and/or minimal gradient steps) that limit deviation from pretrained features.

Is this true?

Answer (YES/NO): NO